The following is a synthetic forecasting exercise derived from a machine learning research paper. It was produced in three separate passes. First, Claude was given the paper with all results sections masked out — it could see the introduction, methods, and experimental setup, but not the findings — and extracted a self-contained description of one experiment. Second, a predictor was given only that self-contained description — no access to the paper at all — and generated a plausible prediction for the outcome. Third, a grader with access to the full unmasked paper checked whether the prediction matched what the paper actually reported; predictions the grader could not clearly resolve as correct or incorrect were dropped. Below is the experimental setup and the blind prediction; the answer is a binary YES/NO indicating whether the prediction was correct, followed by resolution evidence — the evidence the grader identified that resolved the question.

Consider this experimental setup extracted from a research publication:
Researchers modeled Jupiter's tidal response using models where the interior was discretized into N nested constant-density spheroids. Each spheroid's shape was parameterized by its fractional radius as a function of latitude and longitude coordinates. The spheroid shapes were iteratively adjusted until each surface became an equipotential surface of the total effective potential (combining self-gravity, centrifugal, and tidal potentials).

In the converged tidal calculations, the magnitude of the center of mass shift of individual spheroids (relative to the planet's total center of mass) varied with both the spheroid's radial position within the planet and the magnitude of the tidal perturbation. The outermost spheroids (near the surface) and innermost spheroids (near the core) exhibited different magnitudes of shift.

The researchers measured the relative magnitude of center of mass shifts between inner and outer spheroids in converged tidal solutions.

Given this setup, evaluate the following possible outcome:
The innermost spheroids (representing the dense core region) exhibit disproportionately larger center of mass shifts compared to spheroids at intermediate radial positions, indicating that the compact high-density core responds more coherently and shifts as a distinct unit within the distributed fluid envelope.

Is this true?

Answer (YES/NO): NO